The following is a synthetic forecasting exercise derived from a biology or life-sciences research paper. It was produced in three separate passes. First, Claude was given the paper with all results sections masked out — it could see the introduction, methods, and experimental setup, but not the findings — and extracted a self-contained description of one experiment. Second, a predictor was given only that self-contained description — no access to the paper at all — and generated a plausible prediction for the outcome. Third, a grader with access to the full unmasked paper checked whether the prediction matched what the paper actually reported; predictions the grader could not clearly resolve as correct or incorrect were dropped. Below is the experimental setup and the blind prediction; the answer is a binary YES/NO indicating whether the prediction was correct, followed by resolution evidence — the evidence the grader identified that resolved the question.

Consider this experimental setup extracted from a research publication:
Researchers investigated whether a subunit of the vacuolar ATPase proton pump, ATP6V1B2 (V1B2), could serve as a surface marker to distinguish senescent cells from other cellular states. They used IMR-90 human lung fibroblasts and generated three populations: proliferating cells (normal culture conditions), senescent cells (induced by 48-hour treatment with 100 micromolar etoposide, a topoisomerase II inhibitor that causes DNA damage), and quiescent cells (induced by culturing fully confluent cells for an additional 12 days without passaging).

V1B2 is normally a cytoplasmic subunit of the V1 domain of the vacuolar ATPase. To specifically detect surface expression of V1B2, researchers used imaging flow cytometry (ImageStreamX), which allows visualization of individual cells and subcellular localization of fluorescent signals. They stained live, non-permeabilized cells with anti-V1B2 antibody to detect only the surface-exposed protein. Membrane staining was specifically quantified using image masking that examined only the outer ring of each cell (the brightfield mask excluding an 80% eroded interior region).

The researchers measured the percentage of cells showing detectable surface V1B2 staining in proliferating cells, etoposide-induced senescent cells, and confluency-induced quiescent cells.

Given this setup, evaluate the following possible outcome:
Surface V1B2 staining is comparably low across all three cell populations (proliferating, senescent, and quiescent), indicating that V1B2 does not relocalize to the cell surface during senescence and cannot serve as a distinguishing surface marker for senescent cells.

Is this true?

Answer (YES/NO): NO